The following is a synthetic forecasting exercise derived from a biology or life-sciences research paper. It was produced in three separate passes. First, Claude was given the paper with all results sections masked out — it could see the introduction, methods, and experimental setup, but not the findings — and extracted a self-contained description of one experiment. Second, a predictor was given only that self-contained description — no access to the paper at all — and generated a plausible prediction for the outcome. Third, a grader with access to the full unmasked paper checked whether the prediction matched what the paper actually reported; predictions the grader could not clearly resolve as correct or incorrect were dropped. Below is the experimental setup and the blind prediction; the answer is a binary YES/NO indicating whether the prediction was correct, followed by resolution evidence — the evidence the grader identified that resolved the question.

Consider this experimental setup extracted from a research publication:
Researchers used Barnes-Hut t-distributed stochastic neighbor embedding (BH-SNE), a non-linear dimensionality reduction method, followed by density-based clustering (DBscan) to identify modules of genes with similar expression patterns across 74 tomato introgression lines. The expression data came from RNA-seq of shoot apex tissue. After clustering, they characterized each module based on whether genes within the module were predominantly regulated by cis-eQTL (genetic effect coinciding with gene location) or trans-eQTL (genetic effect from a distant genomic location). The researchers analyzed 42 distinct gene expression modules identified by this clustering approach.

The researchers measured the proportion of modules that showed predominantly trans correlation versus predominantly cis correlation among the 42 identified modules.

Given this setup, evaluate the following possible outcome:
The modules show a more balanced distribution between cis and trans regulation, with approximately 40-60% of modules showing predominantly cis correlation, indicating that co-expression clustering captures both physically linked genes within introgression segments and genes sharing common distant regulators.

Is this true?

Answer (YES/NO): NO